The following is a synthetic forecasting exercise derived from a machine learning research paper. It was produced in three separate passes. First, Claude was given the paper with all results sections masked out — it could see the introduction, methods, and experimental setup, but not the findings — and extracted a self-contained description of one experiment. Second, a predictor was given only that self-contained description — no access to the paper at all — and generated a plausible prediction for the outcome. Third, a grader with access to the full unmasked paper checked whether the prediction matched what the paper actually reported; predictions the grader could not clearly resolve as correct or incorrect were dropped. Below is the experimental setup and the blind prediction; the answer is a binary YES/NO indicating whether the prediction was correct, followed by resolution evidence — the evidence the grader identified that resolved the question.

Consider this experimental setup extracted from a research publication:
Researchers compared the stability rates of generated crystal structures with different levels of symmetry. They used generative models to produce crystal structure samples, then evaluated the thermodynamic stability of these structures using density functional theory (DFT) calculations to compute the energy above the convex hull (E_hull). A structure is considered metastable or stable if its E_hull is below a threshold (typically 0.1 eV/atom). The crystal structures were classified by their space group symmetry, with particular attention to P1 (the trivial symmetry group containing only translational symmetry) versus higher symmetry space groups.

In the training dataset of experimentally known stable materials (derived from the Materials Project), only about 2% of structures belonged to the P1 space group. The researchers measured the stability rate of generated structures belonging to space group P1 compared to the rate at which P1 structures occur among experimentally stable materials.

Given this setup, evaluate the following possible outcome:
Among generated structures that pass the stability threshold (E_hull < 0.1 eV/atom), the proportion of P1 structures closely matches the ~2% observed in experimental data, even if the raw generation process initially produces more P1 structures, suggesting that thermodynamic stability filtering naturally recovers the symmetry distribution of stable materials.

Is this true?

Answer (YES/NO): NO